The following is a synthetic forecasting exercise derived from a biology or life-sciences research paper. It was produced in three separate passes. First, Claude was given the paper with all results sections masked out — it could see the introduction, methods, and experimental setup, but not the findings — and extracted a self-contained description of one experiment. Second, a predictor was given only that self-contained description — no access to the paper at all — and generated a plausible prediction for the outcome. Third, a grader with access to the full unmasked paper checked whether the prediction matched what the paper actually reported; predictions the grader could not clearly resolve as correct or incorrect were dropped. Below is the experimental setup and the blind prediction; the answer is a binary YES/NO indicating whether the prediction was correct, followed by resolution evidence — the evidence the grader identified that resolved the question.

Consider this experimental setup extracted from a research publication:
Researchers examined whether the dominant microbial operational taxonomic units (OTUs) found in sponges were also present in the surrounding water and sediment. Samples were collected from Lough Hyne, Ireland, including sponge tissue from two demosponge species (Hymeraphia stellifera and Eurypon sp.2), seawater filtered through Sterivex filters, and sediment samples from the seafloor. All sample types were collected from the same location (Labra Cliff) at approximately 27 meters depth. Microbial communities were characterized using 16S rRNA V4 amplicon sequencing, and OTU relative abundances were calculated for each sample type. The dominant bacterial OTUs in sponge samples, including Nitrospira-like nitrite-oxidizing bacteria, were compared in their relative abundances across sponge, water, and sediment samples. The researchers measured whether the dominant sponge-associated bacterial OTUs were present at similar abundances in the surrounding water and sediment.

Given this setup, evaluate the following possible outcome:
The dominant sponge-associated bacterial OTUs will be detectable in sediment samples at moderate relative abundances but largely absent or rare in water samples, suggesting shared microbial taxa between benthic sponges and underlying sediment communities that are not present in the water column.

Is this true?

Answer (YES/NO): NO